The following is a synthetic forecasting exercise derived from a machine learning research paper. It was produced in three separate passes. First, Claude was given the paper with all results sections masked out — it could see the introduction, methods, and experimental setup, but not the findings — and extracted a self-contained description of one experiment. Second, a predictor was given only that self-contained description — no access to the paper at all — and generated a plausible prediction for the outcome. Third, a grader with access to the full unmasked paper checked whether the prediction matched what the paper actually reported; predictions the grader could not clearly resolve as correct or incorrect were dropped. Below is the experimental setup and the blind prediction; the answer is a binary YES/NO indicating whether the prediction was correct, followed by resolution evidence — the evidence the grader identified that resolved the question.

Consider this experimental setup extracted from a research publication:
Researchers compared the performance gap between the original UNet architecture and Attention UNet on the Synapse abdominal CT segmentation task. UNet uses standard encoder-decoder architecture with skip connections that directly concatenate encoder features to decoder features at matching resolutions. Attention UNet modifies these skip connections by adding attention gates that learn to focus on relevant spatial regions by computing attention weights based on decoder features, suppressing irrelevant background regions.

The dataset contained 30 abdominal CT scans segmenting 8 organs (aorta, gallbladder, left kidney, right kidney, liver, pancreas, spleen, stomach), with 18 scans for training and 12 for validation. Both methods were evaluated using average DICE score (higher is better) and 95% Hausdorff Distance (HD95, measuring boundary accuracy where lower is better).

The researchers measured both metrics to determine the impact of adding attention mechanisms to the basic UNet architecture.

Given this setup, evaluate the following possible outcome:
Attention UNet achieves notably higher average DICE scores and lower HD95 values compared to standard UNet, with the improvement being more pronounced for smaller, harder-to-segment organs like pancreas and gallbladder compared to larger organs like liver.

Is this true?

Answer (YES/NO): NO